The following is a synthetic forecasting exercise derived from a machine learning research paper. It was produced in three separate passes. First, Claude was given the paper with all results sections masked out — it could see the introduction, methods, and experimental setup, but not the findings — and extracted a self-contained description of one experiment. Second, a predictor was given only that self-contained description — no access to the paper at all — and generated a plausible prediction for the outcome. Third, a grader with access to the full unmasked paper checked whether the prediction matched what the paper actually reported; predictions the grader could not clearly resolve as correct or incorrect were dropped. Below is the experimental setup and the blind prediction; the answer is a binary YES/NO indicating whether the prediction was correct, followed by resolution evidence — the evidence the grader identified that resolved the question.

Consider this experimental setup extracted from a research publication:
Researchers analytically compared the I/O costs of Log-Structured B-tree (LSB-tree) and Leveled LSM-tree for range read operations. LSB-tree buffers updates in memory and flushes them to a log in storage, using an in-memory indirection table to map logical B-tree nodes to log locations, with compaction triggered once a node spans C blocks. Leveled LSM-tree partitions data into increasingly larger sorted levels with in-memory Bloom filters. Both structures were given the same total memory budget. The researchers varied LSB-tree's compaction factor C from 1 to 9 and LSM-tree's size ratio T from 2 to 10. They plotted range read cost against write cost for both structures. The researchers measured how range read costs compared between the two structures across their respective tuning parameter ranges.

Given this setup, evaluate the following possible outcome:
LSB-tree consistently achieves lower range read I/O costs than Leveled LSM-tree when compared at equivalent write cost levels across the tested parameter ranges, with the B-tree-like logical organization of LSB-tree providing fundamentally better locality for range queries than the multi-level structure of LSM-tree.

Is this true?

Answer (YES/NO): NO